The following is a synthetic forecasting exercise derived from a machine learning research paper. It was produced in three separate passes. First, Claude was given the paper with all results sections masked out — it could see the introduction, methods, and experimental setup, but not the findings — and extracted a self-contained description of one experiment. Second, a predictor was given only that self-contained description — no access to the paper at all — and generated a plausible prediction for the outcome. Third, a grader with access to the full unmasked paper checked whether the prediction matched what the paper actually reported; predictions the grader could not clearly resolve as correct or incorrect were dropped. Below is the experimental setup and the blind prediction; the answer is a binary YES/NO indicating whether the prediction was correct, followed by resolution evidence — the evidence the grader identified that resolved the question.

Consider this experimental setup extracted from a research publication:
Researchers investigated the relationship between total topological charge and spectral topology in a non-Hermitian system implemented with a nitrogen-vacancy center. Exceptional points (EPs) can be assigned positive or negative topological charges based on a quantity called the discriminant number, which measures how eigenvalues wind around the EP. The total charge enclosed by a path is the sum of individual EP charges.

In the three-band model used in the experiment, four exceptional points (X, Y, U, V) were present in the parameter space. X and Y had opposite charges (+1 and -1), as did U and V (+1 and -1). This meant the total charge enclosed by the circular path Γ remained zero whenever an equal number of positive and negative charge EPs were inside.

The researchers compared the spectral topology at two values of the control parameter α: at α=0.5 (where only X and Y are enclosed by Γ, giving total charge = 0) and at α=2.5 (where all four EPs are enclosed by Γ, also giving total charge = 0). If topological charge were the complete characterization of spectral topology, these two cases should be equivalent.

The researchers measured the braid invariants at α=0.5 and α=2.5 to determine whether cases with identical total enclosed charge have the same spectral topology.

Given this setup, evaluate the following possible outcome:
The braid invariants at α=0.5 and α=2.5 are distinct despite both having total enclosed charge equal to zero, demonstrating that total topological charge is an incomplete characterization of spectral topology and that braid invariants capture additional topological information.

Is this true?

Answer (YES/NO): YES